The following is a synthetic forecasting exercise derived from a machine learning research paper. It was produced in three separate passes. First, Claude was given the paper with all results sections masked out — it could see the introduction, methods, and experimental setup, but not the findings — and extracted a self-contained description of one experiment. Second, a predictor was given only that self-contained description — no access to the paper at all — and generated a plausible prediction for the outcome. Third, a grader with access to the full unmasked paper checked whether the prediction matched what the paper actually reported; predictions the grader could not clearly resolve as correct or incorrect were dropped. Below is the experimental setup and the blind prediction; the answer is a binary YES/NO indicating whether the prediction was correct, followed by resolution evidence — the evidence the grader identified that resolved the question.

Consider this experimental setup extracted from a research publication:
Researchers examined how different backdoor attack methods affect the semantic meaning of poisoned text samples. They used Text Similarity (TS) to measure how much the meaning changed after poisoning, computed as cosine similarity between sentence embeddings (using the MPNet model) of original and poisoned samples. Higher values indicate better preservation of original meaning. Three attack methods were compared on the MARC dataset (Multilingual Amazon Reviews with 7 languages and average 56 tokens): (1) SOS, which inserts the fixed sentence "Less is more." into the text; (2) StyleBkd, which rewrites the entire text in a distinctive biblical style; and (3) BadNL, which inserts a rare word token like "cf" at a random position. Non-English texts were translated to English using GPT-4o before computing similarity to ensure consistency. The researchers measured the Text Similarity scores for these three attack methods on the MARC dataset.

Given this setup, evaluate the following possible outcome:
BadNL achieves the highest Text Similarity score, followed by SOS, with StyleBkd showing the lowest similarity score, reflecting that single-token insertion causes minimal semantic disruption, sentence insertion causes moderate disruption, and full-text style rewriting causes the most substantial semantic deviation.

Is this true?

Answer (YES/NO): YES